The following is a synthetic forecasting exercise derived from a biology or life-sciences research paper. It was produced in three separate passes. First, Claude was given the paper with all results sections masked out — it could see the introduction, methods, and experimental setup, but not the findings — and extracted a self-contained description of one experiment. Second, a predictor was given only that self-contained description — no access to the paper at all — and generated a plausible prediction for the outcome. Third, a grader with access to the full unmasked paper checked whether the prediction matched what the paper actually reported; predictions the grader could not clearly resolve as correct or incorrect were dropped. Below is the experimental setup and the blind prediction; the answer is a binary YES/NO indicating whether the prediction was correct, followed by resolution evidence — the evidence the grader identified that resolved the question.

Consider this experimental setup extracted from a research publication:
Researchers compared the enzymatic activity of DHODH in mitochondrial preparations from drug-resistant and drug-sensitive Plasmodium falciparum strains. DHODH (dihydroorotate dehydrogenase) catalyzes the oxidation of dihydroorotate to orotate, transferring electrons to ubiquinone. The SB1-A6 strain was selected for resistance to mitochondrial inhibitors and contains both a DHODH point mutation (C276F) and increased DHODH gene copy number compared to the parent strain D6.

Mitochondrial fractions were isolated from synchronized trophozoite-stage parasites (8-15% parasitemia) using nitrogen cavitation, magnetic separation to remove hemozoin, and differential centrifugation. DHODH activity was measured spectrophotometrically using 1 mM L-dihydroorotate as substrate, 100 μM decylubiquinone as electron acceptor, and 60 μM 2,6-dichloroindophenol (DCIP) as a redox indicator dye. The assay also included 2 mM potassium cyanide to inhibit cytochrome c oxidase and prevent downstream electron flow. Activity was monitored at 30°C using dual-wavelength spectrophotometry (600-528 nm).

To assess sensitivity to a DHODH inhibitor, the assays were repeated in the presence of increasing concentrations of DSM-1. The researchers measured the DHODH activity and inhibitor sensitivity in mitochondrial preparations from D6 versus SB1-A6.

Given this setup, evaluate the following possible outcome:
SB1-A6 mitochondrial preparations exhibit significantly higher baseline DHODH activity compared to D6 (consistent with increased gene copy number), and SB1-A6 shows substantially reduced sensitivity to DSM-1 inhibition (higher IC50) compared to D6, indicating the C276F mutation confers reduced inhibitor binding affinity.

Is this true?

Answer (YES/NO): NO